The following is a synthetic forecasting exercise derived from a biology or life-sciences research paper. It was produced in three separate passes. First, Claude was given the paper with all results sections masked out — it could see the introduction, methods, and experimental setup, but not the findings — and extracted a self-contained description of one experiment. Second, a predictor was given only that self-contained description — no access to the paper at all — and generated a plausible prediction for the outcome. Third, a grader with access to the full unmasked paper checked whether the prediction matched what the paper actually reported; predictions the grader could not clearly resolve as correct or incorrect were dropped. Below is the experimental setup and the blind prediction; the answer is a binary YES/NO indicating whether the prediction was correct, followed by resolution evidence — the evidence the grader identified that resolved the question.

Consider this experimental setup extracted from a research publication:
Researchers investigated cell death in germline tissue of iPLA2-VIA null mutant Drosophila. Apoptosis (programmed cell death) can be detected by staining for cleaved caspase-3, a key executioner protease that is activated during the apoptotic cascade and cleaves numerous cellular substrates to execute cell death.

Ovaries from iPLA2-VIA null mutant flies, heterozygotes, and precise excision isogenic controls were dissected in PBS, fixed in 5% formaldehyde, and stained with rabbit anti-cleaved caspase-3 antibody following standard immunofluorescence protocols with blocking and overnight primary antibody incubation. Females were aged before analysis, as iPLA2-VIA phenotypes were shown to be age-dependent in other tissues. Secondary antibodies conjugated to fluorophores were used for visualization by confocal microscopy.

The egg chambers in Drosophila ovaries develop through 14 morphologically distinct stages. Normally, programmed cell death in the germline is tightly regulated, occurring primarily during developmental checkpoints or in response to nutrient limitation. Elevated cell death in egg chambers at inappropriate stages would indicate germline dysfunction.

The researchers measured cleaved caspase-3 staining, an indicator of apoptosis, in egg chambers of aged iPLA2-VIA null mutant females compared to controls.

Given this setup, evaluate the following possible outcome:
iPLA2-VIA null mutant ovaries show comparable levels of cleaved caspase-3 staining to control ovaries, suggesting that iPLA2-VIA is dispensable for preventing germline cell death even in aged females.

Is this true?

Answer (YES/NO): NO